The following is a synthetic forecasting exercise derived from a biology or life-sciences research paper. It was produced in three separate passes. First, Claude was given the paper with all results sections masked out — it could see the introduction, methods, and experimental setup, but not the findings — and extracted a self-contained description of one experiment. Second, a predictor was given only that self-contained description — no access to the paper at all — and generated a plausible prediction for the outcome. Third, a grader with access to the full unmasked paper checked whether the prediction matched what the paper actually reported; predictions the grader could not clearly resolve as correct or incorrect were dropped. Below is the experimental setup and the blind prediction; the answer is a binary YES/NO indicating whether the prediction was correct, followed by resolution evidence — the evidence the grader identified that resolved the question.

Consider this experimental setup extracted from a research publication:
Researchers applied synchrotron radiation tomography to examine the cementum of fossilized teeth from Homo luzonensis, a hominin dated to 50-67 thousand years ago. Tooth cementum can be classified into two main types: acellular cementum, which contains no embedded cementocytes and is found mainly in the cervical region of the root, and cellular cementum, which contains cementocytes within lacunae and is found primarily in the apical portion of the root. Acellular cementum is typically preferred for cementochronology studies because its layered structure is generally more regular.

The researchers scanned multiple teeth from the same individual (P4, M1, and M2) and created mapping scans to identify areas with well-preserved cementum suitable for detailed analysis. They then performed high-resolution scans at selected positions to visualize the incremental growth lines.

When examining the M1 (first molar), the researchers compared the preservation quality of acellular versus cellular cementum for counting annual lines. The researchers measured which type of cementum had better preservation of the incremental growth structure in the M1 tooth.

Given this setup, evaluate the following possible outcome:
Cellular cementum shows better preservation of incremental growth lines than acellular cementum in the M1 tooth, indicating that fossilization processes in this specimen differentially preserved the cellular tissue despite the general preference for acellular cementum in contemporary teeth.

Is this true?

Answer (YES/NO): YES